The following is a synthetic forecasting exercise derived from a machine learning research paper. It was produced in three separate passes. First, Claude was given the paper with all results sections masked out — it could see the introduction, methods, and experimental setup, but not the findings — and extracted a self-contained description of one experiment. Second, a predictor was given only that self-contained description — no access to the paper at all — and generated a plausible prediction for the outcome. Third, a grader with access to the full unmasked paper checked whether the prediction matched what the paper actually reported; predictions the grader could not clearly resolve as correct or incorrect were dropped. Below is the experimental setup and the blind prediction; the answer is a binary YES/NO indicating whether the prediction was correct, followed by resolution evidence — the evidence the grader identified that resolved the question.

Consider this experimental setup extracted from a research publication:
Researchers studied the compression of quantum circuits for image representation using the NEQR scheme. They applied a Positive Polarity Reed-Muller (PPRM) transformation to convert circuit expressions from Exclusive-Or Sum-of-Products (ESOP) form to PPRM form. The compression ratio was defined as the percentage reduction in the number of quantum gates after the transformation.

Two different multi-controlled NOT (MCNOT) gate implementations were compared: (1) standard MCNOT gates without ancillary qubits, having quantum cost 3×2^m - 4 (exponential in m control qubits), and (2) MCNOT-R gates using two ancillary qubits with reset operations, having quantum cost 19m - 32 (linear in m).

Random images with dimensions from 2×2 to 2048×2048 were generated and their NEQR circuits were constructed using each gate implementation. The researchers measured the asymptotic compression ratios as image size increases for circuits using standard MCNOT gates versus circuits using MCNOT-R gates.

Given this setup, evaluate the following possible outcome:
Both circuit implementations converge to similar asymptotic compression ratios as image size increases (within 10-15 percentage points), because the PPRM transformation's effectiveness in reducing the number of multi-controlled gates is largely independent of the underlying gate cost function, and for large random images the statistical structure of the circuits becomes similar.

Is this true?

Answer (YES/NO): NO